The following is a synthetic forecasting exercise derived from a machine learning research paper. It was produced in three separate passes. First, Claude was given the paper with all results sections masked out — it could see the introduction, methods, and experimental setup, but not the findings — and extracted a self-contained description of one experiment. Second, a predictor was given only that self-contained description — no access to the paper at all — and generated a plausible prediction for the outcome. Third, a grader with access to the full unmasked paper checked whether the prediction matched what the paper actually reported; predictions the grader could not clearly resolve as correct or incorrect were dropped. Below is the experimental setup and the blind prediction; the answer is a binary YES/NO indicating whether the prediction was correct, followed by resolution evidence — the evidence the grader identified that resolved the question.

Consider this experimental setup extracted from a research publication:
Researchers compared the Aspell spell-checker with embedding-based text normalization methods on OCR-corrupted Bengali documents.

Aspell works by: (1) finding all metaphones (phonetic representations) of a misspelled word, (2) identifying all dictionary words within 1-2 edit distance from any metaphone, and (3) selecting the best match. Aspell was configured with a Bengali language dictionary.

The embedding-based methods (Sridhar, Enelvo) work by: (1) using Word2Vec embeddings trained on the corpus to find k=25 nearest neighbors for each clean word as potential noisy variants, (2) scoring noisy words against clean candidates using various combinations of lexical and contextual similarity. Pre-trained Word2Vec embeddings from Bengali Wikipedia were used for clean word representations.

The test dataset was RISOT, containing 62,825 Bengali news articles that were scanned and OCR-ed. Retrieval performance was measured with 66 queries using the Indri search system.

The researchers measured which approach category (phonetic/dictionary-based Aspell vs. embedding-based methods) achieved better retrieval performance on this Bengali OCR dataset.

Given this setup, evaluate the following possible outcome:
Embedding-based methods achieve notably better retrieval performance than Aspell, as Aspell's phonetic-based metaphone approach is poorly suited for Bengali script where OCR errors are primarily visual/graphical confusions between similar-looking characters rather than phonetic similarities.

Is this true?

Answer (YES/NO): YES